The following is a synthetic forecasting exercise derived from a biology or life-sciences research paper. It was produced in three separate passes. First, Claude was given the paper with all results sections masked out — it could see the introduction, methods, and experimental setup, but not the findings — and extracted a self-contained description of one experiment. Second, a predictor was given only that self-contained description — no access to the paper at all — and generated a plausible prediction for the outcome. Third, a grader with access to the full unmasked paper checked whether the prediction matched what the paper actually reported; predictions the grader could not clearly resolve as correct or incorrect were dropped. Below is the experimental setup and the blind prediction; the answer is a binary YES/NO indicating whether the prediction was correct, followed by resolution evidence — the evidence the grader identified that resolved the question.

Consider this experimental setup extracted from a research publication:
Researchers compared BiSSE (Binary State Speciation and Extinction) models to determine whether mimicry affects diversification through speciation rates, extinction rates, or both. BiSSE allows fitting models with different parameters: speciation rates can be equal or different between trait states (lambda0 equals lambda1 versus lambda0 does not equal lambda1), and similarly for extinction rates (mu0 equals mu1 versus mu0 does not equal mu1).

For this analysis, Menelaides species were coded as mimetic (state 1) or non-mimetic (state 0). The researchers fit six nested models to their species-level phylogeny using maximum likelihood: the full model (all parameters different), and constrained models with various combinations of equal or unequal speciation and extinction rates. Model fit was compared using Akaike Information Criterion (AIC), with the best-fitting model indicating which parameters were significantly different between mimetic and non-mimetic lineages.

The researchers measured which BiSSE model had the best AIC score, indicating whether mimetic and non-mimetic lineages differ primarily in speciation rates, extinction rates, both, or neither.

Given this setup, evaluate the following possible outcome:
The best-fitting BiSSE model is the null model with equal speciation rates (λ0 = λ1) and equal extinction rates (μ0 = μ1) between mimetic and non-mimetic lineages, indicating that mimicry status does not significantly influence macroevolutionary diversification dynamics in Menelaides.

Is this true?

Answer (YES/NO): NO